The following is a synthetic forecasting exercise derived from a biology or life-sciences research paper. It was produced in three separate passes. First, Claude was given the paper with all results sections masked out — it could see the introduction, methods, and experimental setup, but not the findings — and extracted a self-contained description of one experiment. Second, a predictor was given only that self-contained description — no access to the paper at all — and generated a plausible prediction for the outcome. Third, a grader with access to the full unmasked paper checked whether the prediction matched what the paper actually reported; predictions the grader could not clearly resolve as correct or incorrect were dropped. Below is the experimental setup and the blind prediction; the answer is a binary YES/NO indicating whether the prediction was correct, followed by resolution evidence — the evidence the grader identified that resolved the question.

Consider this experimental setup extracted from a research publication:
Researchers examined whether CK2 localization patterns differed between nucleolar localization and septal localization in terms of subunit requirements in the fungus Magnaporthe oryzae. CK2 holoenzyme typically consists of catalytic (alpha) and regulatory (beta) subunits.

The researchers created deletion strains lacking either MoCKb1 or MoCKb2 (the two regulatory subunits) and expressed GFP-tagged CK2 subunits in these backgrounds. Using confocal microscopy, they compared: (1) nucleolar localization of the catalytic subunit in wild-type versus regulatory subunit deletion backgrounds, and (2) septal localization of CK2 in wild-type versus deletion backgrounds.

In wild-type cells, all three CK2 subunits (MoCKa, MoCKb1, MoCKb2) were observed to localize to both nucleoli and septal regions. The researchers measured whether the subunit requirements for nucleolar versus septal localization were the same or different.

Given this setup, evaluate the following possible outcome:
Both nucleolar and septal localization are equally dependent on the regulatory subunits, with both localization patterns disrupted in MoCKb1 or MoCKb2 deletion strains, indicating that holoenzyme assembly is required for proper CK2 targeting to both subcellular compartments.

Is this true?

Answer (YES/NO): NO